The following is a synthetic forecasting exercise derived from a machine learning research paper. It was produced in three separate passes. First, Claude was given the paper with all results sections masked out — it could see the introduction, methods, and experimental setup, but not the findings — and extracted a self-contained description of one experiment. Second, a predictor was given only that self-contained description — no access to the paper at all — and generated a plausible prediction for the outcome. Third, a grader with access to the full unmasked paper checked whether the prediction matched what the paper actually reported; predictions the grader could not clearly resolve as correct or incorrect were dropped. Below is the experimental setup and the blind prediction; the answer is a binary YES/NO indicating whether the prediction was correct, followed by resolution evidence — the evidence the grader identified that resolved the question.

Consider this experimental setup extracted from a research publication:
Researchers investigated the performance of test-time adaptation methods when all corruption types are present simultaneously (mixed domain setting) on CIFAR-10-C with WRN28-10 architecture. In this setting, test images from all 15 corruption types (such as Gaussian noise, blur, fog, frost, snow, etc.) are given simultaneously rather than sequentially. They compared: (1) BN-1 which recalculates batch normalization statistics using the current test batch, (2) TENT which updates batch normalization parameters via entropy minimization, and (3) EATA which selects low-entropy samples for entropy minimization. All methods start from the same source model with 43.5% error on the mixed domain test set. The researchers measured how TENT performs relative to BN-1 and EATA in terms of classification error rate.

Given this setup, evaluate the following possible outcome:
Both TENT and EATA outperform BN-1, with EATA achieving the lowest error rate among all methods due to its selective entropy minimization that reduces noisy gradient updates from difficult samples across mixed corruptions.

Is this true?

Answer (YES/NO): NO